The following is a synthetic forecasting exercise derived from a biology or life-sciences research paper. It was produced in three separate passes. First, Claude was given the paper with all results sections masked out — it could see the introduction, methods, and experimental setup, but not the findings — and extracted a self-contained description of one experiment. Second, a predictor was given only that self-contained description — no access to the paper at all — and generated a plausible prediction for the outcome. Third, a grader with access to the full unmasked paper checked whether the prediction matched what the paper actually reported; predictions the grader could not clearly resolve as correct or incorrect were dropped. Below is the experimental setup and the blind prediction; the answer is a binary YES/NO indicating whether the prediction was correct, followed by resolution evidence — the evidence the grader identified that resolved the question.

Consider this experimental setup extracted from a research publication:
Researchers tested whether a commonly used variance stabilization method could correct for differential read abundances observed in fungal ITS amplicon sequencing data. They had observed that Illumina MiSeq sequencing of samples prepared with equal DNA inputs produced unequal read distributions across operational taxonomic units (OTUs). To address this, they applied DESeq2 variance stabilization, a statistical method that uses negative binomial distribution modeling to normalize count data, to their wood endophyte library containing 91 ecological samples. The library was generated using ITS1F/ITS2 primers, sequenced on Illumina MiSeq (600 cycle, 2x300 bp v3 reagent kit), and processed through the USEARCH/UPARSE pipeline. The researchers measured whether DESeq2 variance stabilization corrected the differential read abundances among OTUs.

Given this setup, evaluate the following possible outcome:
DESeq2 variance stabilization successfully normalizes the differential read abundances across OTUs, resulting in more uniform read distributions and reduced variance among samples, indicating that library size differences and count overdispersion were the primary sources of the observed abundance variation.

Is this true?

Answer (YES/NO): NO